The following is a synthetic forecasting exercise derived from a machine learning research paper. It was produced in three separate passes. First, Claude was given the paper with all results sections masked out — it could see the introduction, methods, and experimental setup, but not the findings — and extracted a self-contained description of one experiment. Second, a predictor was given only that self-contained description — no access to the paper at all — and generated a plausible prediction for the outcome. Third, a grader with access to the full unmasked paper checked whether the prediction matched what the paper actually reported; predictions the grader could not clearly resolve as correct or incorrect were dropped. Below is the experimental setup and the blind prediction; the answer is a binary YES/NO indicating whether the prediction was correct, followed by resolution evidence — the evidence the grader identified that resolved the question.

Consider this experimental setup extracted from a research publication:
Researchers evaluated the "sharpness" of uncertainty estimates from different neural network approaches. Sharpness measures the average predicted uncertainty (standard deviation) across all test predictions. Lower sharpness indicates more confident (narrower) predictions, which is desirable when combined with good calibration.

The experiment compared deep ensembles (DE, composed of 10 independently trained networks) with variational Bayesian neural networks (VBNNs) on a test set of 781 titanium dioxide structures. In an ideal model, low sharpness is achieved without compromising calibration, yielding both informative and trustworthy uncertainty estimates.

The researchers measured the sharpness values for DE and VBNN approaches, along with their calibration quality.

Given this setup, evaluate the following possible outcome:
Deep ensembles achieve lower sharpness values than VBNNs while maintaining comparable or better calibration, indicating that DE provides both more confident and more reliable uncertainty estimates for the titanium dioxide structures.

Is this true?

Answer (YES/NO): NO